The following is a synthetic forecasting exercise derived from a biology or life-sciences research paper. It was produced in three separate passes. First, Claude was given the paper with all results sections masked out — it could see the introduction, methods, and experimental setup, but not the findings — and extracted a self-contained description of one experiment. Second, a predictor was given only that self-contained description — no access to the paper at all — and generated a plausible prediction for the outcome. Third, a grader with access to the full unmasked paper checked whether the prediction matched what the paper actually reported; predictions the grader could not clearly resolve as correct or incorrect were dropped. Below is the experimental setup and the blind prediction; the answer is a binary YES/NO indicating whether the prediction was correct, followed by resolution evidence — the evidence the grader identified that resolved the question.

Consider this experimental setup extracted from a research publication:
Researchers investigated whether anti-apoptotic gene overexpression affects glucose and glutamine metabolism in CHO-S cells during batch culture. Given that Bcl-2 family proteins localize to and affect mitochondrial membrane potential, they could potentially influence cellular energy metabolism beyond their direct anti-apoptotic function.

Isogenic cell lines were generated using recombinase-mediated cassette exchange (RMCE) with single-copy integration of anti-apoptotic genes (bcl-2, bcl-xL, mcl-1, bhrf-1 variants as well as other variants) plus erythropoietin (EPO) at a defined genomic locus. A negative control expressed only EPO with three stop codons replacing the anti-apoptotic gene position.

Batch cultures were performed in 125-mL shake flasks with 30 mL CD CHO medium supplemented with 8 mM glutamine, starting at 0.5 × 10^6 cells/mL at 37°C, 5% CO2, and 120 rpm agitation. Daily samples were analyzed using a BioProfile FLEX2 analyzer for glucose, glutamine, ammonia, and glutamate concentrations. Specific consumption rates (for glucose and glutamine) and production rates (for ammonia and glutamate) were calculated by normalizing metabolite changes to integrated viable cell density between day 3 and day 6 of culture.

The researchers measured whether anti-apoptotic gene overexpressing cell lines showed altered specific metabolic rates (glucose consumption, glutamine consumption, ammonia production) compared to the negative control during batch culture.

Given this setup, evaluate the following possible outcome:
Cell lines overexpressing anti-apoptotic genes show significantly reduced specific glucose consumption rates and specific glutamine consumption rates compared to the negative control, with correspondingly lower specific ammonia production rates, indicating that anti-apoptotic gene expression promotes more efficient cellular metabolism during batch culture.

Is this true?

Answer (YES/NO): NO